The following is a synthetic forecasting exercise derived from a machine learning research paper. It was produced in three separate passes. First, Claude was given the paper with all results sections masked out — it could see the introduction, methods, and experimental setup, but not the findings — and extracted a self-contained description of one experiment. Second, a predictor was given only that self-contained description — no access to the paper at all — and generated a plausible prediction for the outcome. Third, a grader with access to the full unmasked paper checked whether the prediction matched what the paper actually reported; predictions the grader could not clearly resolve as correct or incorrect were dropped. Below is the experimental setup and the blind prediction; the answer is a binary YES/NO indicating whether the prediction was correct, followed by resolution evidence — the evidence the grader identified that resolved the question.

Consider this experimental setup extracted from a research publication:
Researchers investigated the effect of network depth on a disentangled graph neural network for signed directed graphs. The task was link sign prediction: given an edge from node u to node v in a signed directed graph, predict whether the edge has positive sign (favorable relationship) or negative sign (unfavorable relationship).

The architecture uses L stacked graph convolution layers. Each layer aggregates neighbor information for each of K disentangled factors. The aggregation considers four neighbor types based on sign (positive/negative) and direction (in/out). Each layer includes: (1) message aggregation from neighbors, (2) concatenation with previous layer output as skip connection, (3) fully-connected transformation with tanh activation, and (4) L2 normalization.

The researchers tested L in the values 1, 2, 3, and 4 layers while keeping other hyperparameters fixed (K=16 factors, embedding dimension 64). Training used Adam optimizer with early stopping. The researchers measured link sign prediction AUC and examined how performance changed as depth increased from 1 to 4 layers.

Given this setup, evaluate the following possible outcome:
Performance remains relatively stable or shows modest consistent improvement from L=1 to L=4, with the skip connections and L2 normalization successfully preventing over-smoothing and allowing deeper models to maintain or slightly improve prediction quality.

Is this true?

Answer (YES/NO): NO